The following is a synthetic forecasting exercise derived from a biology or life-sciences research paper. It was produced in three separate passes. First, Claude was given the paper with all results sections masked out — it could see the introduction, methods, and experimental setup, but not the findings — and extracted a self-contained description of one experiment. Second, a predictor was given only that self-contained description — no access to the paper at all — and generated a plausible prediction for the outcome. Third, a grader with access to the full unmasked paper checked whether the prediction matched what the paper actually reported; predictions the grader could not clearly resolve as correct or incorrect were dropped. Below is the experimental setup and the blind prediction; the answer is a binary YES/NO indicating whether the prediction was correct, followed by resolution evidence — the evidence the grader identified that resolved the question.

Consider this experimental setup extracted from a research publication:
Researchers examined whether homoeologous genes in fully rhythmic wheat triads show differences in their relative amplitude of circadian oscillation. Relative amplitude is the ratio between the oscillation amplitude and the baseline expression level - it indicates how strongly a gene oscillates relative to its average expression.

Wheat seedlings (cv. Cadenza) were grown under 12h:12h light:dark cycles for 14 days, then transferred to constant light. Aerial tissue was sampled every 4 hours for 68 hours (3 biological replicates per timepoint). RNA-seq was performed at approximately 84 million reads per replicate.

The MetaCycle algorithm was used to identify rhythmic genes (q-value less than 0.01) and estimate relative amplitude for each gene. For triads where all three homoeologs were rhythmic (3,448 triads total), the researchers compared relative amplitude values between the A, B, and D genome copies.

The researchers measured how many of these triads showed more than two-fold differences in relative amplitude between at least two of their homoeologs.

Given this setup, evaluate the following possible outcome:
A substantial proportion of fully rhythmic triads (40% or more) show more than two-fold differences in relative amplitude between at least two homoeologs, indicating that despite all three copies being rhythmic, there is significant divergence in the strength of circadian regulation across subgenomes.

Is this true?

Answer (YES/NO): NO